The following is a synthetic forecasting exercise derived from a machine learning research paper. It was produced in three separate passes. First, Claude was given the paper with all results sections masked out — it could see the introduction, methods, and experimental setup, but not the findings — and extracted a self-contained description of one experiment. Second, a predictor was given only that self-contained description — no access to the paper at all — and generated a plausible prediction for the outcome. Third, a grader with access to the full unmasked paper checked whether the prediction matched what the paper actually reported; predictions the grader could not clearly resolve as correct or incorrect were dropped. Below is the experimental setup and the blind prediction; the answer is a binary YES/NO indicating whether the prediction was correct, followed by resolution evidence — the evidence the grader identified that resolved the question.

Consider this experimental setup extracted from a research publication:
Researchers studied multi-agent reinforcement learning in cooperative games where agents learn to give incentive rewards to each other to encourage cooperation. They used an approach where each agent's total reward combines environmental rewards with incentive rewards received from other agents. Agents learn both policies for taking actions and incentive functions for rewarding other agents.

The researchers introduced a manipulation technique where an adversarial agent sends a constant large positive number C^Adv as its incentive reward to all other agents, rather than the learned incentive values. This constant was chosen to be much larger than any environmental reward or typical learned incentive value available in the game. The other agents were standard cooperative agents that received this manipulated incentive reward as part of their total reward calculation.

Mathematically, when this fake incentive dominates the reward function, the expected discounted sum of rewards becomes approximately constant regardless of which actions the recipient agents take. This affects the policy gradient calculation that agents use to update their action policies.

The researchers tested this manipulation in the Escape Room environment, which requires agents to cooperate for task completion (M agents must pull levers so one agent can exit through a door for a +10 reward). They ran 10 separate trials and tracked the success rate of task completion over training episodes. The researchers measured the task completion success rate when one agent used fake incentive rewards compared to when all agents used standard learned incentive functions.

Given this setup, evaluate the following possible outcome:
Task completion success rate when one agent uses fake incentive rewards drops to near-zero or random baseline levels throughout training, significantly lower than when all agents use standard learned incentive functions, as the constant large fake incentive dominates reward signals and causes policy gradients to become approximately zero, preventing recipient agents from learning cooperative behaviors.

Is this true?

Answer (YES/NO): YES